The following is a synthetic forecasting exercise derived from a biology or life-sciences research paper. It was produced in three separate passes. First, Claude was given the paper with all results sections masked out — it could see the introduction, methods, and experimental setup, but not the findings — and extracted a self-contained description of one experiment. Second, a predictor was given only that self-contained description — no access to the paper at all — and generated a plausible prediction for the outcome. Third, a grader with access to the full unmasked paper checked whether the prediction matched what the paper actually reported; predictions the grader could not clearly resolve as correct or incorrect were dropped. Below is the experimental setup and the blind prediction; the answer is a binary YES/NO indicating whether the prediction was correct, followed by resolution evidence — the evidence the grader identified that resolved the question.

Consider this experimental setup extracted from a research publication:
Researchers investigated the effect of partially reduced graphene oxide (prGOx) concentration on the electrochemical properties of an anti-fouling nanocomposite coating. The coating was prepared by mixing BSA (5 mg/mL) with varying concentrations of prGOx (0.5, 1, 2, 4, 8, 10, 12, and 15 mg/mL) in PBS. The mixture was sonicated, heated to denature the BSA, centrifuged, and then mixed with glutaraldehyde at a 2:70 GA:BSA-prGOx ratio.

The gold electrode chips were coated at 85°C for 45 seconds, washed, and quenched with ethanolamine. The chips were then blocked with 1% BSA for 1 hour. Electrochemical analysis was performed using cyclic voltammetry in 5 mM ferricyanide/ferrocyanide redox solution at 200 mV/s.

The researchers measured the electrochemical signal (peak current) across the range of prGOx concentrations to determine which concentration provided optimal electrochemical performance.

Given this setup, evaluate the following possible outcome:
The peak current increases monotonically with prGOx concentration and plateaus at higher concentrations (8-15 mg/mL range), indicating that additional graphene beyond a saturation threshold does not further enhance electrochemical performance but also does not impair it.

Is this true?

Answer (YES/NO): NO